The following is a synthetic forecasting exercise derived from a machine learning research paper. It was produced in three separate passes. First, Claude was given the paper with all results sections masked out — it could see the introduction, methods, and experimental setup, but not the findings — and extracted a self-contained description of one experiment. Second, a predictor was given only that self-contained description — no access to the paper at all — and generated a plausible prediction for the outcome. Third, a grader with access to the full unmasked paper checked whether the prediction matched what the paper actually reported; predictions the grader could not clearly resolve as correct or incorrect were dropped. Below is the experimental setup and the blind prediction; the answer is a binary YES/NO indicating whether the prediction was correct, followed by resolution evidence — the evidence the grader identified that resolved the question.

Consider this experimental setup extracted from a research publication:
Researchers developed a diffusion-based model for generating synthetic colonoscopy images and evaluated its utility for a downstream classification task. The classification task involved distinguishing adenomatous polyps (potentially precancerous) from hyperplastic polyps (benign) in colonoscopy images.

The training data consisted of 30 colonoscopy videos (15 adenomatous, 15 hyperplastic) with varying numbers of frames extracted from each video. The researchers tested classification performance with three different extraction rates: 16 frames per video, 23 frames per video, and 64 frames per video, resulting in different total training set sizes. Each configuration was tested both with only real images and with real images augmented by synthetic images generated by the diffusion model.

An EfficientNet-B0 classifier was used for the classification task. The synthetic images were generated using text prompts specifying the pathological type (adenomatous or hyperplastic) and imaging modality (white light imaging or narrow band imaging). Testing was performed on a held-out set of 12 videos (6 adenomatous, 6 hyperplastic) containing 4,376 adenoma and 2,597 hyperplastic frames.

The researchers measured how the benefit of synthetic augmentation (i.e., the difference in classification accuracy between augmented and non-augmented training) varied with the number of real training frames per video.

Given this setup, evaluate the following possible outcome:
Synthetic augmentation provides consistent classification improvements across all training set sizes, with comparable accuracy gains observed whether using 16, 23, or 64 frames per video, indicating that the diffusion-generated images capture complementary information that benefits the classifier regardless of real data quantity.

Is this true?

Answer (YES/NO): NO